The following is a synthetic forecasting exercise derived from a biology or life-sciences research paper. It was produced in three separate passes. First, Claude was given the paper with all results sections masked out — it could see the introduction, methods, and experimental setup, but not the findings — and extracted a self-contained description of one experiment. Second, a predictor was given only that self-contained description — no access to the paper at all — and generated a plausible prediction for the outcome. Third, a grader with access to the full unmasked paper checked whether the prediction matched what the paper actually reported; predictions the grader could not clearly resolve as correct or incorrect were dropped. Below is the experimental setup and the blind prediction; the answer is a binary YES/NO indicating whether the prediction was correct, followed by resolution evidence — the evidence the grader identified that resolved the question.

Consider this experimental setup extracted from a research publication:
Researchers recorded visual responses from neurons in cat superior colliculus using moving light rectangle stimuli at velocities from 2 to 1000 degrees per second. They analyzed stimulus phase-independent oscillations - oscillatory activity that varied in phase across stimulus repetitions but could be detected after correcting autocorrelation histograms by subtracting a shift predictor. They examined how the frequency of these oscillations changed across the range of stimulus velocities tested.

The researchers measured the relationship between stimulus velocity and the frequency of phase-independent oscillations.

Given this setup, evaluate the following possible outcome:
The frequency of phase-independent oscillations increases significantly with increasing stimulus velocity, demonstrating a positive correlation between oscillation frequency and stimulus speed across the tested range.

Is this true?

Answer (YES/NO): YES